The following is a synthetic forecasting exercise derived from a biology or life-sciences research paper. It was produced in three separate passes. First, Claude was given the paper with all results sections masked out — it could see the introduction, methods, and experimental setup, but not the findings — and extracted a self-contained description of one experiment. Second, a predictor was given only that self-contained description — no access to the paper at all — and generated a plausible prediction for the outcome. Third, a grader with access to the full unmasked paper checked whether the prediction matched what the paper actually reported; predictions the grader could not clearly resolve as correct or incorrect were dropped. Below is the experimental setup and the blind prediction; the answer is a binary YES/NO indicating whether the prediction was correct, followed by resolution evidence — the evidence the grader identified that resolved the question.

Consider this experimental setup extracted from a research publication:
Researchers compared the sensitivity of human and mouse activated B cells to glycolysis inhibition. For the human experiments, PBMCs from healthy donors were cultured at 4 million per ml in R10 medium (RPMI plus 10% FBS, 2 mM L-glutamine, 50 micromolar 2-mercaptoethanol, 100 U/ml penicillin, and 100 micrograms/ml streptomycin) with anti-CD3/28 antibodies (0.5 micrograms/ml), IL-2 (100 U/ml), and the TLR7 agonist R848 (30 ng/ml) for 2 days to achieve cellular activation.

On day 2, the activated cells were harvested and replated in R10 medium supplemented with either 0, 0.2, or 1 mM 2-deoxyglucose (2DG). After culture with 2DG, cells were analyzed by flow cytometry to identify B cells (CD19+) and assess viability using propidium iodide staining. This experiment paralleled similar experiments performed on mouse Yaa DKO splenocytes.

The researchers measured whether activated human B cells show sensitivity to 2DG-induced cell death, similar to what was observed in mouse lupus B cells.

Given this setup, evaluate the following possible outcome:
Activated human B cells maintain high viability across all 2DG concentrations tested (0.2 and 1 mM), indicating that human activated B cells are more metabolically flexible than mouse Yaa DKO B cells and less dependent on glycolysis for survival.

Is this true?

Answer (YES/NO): NO